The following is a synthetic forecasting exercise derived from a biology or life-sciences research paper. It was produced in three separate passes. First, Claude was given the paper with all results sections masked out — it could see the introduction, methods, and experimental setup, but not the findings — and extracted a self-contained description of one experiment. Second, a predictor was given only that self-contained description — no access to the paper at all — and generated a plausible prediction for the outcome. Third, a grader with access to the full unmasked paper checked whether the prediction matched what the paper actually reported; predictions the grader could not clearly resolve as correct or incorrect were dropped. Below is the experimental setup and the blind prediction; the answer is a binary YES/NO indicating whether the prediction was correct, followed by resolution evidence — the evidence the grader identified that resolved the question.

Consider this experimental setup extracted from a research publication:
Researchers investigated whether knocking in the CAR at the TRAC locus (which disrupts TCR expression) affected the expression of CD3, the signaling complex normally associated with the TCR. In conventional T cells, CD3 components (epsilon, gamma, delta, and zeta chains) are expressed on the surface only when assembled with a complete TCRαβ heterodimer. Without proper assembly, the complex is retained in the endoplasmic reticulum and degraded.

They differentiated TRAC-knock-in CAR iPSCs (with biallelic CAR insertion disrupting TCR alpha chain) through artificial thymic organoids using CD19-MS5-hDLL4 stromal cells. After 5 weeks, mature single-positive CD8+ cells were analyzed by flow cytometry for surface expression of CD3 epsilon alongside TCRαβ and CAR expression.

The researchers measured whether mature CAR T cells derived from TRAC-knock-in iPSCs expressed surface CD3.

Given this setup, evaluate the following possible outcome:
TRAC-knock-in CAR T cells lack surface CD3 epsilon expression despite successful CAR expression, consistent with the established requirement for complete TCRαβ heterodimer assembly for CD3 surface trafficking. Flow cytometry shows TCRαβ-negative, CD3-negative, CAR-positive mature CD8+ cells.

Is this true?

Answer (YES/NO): YES